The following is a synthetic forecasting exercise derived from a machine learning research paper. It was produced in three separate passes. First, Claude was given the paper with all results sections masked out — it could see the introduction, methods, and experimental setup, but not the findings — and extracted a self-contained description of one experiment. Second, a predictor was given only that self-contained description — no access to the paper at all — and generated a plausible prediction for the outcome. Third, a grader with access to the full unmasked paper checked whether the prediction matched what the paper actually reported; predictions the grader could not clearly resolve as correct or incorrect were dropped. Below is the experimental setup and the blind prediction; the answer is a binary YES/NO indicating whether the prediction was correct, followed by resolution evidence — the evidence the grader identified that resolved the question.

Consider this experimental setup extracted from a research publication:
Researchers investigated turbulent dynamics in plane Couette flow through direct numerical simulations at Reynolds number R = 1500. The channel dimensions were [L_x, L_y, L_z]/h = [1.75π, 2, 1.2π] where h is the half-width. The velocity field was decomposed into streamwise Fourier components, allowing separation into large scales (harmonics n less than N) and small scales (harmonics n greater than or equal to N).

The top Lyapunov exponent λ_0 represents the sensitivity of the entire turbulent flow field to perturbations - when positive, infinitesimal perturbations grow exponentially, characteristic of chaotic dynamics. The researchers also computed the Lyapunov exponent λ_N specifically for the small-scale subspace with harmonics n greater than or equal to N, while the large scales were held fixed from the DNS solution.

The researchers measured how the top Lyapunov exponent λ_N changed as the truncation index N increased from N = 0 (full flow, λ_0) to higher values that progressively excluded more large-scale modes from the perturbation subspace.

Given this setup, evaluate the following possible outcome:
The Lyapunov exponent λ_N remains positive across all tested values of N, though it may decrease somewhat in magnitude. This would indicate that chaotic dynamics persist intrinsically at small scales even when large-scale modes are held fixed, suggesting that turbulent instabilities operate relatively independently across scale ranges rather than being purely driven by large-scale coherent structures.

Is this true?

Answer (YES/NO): NO